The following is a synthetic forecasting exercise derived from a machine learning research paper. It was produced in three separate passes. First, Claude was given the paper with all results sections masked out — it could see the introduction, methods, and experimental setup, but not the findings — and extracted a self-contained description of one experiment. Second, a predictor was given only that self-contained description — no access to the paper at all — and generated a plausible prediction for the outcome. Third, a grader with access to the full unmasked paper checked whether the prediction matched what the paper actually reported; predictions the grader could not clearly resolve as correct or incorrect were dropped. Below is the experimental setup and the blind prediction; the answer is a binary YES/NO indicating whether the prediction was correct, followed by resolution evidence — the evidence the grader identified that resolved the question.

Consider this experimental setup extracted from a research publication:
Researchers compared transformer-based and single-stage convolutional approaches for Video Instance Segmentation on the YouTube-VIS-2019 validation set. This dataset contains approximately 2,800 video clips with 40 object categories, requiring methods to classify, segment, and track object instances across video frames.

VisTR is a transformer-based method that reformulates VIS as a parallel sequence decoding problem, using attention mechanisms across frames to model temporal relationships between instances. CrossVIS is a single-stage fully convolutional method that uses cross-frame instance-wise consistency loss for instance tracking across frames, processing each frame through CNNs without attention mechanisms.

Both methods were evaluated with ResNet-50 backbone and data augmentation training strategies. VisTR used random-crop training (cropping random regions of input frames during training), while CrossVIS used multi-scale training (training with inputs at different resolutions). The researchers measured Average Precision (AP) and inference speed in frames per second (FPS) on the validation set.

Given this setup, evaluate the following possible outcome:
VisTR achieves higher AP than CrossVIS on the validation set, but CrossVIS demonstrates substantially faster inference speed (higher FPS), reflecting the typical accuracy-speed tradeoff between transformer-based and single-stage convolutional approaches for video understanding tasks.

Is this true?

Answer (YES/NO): NO